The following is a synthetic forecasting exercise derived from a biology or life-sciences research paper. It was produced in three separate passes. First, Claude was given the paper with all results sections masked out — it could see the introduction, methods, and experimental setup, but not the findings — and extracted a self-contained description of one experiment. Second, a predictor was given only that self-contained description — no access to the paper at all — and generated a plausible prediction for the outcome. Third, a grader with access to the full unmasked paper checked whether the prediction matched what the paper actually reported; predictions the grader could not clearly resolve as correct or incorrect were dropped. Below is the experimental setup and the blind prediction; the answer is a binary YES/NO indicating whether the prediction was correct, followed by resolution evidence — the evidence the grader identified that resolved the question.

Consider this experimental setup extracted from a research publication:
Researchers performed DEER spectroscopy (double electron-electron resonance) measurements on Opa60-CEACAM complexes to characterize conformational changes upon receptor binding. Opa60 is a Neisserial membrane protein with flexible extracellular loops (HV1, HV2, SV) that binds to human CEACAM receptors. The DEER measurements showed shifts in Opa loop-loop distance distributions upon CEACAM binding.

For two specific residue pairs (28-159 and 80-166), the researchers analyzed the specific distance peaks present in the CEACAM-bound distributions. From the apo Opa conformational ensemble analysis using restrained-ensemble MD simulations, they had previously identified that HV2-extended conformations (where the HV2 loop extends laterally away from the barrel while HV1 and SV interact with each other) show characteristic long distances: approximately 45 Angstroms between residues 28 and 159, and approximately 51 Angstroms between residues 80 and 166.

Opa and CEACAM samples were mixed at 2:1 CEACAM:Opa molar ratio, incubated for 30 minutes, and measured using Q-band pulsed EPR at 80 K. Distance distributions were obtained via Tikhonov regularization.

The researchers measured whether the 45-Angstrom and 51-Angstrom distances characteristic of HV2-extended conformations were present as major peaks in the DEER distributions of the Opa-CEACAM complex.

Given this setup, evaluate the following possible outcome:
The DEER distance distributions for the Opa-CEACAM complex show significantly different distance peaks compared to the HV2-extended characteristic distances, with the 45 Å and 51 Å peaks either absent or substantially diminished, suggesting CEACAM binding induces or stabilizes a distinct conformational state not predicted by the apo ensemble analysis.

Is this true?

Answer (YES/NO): NO